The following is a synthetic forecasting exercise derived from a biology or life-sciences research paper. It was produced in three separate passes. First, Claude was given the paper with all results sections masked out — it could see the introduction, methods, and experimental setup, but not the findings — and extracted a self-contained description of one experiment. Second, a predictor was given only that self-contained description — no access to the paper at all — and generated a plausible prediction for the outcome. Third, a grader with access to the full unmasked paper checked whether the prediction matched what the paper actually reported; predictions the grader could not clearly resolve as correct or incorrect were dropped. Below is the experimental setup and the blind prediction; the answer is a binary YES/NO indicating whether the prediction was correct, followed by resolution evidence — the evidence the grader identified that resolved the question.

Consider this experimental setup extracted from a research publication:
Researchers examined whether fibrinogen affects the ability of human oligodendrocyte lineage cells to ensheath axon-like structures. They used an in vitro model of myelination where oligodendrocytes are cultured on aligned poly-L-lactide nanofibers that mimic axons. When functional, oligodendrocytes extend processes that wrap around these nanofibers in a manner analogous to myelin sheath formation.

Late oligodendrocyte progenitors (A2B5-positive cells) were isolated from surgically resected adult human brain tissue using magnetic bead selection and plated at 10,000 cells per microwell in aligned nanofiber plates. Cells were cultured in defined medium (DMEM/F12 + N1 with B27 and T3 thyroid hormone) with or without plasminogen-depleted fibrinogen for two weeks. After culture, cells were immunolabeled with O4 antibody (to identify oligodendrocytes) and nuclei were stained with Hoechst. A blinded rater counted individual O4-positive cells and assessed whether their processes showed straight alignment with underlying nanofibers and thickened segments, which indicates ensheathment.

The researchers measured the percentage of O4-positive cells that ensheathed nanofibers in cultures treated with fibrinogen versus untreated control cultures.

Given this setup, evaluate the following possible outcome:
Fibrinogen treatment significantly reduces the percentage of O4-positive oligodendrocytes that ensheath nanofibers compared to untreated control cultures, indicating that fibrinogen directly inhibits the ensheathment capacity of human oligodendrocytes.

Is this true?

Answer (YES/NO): NO